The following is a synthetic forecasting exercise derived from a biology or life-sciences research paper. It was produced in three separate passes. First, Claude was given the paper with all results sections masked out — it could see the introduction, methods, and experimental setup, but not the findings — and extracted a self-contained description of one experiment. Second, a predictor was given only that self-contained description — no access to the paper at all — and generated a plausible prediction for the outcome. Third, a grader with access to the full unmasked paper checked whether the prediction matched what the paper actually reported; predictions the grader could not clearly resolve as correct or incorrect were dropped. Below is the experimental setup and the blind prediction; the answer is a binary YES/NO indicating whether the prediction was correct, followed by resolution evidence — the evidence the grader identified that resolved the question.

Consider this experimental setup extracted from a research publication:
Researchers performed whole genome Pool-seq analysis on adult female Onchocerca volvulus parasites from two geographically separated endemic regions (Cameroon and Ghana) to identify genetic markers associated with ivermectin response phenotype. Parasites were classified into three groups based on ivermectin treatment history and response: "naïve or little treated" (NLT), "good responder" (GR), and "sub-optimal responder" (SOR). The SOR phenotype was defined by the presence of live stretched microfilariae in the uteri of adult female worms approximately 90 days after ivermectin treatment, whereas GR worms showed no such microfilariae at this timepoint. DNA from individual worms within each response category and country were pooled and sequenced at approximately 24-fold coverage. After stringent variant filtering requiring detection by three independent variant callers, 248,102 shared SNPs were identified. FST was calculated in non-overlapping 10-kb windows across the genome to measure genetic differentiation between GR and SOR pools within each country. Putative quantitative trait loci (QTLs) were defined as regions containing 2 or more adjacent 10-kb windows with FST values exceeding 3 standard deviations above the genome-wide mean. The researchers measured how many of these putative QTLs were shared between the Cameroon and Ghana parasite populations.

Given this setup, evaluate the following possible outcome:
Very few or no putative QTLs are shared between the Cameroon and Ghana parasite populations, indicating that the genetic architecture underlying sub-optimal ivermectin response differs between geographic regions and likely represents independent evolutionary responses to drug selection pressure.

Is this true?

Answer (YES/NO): YES